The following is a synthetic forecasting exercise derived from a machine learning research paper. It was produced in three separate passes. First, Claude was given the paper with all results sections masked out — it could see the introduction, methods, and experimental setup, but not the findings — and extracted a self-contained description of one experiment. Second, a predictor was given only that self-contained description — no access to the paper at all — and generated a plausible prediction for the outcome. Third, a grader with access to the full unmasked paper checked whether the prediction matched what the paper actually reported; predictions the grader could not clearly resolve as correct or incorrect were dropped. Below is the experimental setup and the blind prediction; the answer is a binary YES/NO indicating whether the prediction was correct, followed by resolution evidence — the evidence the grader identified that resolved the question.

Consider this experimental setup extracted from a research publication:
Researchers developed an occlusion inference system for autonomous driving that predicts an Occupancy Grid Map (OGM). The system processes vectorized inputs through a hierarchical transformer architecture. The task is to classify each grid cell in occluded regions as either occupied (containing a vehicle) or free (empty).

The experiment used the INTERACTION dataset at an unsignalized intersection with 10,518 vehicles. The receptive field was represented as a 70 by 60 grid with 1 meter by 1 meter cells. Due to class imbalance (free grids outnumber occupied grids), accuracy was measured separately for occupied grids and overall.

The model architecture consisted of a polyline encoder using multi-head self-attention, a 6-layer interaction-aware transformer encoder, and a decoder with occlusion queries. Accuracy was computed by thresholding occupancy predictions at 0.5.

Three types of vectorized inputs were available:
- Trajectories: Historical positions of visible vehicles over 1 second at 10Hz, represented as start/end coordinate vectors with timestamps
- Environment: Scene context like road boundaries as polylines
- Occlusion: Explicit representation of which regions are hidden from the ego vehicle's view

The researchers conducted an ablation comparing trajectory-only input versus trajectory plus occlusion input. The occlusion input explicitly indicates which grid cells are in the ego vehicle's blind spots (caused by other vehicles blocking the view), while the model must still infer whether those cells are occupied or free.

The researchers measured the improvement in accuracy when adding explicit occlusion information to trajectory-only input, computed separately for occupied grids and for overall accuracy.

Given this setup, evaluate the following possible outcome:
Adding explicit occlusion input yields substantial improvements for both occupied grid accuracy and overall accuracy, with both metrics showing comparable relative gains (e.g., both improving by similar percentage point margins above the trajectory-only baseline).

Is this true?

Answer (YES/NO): NO